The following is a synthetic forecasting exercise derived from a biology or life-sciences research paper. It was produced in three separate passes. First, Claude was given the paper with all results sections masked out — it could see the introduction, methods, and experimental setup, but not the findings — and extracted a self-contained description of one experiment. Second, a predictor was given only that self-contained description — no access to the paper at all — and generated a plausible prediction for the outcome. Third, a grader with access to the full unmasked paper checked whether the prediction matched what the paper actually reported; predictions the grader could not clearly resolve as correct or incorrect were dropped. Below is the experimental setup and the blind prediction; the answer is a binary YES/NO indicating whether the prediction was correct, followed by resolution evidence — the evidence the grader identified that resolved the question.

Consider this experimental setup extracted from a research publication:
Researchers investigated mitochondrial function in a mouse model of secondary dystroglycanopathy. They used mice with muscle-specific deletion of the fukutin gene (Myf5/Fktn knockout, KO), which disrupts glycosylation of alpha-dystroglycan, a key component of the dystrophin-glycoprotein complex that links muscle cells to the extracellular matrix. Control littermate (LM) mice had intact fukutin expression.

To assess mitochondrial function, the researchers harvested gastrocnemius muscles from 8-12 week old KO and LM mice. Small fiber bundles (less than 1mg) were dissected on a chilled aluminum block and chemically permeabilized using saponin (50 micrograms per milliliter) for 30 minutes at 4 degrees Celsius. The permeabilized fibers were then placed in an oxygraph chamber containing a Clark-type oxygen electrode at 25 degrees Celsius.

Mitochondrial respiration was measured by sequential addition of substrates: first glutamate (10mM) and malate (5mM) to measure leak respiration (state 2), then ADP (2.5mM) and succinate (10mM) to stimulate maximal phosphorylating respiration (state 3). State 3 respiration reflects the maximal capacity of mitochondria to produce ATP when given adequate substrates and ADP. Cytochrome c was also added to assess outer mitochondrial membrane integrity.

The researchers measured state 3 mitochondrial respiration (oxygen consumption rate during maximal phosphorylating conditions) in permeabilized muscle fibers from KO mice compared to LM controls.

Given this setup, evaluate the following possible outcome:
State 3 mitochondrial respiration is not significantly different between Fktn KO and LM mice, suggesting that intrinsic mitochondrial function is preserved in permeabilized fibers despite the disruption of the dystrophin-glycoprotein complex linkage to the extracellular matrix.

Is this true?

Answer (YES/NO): NO